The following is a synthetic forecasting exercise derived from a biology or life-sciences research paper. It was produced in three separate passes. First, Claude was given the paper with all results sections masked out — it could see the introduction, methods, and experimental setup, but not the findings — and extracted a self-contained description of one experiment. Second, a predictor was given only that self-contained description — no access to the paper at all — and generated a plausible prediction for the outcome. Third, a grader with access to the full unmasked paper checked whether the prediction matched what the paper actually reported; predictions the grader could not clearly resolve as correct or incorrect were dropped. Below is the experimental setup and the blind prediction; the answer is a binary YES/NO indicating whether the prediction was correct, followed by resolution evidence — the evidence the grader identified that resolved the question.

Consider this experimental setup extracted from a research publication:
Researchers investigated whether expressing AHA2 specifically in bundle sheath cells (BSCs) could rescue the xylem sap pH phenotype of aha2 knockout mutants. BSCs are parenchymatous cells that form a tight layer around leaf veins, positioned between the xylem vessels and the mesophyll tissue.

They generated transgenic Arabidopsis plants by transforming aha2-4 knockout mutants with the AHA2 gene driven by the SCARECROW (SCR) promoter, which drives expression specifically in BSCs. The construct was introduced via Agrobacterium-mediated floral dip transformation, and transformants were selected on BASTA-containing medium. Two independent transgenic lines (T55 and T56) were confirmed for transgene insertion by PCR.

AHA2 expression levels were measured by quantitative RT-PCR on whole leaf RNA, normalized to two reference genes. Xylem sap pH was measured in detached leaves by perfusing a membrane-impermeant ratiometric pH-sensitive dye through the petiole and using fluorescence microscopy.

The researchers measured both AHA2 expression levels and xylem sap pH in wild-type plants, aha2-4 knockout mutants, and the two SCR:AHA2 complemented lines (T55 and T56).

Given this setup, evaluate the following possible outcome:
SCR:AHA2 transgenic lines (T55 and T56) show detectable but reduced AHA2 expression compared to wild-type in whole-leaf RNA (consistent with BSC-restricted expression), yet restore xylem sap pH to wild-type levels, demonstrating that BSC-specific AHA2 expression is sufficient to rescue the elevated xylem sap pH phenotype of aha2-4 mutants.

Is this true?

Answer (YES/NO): NO